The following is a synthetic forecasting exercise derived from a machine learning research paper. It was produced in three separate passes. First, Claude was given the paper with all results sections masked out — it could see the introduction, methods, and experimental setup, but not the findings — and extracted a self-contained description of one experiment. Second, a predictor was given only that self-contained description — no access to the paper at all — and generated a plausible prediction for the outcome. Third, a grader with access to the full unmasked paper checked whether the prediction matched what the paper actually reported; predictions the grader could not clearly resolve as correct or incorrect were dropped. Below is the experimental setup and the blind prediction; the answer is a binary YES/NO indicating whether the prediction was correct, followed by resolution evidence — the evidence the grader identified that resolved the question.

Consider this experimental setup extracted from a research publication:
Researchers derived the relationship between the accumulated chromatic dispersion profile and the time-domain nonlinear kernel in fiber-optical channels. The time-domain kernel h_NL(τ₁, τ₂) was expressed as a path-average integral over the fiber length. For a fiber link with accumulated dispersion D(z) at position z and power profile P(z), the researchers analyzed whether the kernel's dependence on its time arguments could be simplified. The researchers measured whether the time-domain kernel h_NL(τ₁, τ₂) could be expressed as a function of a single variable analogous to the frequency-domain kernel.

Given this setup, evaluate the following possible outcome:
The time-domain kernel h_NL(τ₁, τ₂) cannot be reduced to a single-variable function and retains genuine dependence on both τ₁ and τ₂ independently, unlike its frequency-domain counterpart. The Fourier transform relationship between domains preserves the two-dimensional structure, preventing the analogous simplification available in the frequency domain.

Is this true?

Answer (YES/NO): NO